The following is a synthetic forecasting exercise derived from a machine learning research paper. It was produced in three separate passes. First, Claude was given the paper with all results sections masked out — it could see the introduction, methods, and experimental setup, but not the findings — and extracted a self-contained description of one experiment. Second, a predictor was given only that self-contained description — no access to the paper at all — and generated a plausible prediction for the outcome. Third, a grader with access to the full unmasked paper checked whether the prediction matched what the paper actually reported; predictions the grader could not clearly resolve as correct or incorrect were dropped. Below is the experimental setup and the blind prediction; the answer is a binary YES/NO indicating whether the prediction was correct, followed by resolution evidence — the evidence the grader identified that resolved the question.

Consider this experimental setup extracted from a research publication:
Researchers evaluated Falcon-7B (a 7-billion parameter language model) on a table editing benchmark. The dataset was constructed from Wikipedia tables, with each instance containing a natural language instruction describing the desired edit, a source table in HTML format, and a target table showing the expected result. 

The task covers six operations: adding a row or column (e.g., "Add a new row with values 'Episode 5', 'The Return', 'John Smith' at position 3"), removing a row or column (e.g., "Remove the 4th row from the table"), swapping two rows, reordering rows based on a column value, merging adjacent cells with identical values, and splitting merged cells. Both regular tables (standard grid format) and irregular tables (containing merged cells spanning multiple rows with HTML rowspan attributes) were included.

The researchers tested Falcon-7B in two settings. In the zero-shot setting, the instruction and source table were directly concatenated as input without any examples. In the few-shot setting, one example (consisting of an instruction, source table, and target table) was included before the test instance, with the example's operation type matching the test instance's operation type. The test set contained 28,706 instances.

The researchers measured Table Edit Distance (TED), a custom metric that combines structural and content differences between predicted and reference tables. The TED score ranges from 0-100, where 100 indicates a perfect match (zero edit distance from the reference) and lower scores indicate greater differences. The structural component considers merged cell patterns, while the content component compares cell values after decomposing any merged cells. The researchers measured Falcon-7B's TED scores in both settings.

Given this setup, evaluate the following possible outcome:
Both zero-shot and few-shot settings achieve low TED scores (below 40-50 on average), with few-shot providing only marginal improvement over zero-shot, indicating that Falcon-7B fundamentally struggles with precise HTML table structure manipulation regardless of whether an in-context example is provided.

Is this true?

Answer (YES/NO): NO